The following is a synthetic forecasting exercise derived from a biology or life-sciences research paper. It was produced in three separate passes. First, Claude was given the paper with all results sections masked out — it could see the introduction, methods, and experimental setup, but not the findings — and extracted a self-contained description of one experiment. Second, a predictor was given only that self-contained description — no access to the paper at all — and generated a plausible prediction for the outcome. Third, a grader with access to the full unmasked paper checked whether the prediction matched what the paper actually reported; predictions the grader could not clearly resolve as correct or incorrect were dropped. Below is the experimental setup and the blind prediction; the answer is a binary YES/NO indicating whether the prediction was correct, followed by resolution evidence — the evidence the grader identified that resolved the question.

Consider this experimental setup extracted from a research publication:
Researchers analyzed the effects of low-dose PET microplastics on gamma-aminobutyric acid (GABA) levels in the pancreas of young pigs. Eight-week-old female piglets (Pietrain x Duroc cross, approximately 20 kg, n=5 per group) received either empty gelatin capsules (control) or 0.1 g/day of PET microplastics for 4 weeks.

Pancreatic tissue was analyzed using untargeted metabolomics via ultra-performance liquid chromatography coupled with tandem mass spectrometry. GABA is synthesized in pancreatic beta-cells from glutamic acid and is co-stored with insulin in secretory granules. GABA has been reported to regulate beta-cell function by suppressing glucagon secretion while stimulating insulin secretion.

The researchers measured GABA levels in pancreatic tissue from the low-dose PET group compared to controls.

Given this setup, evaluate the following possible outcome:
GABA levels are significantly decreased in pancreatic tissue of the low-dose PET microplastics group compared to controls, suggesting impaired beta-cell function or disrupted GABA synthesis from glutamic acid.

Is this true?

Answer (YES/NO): NO